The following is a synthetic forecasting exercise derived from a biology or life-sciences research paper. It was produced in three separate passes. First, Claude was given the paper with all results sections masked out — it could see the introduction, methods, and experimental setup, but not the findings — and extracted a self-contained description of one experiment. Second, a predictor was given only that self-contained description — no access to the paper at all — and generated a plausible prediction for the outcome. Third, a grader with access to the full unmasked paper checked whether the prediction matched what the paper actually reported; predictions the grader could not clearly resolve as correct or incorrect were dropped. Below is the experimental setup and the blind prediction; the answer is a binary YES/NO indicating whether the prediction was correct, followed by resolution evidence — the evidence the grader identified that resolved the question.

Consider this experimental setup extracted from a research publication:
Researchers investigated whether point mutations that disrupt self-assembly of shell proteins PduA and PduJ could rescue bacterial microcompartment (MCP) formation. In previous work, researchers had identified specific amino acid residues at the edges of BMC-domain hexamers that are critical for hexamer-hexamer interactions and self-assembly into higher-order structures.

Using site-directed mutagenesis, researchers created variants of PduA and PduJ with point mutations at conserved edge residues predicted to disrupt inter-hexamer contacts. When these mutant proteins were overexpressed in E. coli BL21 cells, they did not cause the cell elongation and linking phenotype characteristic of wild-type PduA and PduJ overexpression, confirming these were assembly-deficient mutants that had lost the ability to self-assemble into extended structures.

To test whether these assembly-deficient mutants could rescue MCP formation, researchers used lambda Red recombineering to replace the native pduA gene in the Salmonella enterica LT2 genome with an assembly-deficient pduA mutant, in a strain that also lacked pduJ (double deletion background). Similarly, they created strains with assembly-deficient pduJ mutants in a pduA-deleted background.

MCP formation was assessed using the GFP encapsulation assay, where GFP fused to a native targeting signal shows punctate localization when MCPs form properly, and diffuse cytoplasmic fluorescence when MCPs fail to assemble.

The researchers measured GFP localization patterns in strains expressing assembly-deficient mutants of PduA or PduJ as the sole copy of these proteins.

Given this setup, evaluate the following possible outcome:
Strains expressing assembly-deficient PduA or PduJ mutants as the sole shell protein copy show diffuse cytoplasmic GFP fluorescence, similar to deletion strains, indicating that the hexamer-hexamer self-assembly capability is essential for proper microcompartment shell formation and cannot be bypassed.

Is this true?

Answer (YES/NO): NO